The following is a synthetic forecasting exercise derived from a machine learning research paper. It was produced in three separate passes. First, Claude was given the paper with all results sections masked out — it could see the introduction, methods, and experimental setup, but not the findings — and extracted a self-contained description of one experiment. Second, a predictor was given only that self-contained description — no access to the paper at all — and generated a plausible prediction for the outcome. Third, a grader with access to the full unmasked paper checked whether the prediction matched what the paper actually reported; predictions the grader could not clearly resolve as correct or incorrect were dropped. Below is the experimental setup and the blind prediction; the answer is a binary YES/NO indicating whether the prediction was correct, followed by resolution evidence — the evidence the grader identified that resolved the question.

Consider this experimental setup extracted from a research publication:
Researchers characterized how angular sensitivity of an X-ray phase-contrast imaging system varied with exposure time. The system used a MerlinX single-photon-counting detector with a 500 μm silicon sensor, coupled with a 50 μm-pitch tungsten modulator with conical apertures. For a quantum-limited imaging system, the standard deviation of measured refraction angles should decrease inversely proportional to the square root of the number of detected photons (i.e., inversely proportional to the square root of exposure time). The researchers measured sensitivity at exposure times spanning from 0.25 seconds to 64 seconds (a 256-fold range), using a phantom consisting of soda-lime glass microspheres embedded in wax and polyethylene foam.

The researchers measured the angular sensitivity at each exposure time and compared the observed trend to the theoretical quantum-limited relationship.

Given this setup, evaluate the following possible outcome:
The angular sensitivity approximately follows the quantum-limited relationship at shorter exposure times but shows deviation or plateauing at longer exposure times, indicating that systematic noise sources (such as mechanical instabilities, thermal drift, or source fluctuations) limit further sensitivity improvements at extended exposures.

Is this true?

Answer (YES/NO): YES